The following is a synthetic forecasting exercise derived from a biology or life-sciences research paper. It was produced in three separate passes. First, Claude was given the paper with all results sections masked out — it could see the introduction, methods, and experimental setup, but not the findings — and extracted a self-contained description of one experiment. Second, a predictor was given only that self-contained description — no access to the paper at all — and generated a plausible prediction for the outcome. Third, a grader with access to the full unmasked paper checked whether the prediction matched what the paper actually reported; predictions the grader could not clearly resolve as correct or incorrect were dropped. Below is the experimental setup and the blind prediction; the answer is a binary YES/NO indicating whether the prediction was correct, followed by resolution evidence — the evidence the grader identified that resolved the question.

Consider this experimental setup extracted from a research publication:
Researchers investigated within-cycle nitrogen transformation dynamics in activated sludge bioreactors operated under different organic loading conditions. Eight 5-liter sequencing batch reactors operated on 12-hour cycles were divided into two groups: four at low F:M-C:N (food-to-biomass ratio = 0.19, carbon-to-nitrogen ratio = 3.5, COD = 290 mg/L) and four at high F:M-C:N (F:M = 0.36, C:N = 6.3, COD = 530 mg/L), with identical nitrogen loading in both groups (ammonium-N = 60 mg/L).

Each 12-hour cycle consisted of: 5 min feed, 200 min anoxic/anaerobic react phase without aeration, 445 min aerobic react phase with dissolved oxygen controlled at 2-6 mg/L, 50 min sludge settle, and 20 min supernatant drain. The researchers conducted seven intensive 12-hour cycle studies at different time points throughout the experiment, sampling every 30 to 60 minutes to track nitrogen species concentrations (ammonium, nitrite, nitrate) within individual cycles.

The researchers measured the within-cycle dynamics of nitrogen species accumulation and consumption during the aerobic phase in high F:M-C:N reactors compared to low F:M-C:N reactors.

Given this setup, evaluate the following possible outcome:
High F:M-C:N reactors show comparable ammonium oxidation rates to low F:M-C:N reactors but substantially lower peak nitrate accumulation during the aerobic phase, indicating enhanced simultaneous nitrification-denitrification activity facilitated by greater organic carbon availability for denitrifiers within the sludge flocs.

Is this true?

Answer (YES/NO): NO